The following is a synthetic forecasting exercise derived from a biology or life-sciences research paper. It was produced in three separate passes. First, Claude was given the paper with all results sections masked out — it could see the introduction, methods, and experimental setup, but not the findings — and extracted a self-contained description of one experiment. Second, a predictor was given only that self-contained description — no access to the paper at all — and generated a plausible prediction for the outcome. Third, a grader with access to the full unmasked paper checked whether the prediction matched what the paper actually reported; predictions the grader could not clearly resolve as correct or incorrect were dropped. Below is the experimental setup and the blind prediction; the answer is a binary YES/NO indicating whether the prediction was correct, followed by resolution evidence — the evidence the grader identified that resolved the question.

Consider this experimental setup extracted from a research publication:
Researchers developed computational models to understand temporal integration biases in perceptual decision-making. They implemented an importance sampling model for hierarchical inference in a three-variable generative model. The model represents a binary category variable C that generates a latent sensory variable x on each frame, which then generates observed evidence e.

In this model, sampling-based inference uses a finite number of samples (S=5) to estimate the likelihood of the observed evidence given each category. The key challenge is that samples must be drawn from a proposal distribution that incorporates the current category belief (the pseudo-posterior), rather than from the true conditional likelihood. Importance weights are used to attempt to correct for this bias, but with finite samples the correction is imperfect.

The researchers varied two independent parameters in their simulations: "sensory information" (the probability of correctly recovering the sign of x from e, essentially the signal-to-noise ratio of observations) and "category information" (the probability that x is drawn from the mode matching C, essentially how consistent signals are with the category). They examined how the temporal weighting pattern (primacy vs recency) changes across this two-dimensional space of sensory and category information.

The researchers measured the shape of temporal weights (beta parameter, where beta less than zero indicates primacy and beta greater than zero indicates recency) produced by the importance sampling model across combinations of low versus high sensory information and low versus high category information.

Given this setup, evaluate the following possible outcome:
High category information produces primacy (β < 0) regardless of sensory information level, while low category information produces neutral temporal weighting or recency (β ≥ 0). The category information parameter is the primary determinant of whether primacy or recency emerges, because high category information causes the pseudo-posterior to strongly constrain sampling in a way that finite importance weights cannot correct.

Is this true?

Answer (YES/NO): NO